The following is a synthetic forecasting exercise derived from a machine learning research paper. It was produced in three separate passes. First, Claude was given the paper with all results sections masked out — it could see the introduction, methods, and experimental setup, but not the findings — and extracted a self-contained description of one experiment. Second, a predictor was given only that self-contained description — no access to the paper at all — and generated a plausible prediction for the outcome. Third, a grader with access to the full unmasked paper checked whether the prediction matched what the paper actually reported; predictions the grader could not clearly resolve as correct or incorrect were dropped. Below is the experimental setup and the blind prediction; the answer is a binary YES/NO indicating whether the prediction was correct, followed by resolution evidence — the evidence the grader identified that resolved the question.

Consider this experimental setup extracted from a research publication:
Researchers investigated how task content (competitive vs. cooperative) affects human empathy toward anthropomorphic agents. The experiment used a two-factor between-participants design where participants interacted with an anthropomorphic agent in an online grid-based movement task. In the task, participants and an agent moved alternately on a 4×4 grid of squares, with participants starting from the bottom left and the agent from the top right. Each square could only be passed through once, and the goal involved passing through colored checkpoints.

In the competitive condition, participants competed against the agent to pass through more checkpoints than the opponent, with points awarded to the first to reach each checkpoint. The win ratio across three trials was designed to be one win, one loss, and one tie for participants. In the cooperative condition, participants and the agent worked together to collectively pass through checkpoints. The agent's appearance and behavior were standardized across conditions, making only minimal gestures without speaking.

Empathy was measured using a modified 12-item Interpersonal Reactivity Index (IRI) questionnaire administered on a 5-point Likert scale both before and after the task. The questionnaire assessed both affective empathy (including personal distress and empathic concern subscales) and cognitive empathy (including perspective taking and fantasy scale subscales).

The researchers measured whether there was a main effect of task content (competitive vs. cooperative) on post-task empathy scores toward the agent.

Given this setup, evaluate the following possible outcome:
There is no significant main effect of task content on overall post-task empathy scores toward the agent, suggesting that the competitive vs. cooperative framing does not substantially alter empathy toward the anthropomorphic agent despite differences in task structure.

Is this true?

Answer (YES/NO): YES